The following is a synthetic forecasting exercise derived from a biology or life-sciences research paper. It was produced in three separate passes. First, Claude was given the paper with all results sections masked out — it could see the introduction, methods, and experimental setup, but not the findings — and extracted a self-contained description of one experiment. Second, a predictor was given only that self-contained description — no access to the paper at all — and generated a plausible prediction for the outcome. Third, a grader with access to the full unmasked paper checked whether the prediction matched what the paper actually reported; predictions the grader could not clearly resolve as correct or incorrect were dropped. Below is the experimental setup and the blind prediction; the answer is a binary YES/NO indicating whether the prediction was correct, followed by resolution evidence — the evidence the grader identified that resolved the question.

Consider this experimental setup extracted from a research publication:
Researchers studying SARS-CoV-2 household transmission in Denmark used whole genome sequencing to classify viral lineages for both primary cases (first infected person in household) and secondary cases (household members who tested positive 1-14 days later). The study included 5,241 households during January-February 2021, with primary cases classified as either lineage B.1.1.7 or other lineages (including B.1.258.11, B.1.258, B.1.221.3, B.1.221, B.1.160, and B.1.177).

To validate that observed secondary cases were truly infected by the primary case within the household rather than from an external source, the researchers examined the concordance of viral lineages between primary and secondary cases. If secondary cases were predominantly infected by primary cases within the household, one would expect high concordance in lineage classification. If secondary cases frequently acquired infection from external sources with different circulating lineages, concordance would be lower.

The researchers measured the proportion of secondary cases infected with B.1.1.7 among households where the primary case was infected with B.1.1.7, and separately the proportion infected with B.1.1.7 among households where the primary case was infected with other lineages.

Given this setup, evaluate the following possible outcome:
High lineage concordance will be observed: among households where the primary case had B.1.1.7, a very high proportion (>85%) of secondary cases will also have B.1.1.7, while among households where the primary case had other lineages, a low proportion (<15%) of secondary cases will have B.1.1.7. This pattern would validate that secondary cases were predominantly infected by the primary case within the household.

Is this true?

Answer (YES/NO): YES